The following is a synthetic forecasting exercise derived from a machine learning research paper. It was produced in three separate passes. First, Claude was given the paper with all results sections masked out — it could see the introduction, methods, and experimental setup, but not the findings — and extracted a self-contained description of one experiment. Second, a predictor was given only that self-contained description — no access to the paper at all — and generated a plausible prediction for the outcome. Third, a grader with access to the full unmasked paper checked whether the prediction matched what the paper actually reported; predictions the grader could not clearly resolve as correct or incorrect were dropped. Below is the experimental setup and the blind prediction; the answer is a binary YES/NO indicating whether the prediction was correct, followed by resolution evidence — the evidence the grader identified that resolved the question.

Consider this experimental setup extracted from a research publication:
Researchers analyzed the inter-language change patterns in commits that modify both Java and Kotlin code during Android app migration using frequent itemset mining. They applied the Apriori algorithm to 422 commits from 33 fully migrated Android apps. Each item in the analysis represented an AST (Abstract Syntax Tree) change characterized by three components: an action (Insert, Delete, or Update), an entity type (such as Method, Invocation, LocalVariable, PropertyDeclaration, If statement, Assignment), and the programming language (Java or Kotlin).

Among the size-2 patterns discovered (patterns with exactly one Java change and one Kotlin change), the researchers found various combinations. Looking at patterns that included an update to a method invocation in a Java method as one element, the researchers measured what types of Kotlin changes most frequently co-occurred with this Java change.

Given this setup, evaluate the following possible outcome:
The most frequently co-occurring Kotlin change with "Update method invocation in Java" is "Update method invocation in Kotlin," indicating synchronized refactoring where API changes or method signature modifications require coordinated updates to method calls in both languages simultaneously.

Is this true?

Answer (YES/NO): YES